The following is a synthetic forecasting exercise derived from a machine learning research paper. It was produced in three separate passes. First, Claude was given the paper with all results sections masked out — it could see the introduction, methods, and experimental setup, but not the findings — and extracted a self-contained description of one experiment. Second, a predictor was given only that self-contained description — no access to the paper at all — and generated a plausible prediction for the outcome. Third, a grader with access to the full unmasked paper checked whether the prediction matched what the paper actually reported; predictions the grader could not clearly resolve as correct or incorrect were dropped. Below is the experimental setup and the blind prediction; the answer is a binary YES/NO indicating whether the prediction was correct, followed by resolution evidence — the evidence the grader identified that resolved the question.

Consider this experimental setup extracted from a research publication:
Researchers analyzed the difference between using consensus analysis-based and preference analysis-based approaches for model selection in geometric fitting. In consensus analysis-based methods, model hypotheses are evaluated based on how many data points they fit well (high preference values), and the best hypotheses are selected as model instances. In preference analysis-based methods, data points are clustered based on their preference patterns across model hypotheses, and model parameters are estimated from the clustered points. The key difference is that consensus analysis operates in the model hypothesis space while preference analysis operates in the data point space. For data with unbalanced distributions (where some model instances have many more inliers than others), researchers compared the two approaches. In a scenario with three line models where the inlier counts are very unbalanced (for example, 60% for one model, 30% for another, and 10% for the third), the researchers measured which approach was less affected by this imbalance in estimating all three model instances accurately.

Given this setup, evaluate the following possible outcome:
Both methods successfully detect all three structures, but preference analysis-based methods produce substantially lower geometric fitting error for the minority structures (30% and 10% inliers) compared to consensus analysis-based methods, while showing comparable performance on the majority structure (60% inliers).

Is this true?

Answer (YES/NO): NO